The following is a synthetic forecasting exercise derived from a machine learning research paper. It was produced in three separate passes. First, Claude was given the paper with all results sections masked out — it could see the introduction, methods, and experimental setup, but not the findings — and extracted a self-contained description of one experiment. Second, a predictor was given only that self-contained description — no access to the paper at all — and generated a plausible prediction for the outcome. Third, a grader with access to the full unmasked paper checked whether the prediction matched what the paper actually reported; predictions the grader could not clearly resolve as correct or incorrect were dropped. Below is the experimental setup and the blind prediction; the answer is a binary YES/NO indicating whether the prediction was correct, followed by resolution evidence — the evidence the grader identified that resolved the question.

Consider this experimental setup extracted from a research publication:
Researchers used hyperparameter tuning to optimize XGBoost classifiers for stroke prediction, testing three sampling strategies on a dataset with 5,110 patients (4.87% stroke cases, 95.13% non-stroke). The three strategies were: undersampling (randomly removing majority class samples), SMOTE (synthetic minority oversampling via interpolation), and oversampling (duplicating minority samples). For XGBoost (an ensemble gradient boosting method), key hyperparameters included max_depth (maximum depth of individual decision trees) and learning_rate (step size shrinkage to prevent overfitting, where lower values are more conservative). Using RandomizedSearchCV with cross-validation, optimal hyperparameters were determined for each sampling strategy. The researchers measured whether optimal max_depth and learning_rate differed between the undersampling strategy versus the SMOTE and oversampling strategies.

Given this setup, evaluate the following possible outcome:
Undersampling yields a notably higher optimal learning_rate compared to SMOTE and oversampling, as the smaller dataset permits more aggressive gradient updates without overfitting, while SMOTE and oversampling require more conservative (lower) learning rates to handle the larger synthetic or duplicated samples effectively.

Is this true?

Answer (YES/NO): NO